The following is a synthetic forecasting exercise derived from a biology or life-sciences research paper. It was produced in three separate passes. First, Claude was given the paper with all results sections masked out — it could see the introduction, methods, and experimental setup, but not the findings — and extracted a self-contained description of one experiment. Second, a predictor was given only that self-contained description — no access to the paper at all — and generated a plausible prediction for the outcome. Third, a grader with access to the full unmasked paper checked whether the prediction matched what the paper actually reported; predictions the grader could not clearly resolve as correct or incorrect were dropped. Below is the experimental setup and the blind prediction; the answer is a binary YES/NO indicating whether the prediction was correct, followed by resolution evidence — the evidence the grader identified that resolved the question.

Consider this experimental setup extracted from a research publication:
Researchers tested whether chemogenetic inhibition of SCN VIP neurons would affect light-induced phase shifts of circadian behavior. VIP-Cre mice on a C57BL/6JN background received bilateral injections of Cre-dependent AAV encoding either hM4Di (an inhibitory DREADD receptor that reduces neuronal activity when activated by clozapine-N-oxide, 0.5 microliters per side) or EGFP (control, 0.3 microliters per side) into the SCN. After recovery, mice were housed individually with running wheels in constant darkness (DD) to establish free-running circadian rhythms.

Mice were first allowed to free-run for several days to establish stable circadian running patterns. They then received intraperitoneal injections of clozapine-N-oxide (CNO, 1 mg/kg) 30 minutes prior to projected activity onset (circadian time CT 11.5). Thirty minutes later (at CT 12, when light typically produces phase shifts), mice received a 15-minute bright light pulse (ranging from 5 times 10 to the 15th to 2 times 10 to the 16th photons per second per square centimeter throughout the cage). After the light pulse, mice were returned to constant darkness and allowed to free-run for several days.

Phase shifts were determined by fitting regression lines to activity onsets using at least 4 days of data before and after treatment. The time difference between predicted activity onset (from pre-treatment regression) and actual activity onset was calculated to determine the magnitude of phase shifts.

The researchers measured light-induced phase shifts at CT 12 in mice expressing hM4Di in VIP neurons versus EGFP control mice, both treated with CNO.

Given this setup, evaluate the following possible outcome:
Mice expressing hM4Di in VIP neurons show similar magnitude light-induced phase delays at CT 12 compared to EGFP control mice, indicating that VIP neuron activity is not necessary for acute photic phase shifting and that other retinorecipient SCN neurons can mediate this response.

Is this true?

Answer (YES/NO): NO